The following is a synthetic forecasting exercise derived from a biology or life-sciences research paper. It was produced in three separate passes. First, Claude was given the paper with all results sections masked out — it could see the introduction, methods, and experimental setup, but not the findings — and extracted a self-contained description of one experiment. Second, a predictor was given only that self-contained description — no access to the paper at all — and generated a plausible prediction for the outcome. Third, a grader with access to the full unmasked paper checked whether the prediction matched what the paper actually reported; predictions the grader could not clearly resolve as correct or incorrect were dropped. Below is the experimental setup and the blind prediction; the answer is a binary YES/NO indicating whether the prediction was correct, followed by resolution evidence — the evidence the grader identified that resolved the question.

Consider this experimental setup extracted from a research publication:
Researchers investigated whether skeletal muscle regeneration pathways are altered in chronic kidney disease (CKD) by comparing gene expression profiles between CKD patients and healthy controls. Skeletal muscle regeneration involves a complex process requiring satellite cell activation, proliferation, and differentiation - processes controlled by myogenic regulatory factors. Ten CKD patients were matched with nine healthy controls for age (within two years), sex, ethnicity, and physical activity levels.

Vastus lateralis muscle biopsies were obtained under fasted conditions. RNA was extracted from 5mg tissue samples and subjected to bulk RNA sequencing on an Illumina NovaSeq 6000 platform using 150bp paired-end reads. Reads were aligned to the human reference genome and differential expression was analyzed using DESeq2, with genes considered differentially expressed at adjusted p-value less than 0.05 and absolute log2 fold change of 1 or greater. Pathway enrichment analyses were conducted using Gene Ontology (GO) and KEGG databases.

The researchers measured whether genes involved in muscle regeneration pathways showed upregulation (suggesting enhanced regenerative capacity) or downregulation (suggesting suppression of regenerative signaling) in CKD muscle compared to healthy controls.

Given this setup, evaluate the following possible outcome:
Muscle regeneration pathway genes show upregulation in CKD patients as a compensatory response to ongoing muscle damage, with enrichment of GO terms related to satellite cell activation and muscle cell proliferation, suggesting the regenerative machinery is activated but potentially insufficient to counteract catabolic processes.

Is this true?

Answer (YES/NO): NO